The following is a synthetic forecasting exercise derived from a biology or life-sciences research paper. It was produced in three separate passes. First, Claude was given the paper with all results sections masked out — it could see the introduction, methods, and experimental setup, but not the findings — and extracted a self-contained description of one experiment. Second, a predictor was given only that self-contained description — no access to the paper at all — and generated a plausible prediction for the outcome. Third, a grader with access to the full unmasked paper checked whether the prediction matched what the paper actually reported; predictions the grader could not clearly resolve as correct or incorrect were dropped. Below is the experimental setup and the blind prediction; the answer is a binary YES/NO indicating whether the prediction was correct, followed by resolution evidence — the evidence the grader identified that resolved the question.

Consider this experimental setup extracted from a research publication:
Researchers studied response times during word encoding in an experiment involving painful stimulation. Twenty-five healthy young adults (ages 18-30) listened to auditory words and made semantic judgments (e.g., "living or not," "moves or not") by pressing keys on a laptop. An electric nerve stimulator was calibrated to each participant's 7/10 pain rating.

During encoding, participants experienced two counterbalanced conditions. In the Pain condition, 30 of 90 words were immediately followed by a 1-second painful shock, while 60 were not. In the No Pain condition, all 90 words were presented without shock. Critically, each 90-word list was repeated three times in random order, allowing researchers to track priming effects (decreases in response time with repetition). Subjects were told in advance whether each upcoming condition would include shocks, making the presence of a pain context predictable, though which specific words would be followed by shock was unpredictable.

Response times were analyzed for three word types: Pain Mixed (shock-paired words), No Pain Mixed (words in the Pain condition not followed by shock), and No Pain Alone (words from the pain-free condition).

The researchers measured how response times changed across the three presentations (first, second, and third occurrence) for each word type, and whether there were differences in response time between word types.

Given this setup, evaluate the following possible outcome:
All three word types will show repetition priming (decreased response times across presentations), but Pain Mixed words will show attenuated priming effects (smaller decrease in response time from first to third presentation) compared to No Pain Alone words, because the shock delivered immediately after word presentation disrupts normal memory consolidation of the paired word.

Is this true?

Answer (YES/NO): NO